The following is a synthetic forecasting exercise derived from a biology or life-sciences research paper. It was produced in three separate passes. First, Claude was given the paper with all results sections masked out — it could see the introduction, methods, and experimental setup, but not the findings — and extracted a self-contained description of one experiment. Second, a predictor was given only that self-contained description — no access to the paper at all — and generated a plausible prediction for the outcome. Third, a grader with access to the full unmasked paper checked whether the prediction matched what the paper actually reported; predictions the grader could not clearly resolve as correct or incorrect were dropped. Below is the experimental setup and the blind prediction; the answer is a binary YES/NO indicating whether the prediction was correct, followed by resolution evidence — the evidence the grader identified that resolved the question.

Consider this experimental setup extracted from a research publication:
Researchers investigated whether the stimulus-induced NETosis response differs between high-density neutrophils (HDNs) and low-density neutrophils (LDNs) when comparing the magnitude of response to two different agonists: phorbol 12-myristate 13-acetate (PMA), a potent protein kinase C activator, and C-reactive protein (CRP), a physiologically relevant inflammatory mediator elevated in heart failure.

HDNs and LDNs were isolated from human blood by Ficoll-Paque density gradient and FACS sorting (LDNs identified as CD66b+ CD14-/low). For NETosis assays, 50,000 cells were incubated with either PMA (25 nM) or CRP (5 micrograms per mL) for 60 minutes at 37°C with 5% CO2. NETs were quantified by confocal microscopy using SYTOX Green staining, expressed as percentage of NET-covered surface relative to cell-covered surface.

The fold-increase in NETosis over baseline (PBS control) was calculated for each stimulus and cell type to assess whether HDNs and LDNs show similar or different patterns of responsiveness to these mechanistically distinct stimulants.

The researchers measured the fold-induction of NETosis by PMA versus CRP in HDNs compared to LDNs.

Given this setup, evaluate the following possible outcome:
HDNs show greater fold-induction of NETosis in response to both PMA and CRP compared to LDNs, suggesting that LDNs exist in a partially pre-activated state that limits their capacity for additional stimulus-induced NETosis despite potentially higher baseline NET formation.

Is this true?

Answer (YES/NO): NO